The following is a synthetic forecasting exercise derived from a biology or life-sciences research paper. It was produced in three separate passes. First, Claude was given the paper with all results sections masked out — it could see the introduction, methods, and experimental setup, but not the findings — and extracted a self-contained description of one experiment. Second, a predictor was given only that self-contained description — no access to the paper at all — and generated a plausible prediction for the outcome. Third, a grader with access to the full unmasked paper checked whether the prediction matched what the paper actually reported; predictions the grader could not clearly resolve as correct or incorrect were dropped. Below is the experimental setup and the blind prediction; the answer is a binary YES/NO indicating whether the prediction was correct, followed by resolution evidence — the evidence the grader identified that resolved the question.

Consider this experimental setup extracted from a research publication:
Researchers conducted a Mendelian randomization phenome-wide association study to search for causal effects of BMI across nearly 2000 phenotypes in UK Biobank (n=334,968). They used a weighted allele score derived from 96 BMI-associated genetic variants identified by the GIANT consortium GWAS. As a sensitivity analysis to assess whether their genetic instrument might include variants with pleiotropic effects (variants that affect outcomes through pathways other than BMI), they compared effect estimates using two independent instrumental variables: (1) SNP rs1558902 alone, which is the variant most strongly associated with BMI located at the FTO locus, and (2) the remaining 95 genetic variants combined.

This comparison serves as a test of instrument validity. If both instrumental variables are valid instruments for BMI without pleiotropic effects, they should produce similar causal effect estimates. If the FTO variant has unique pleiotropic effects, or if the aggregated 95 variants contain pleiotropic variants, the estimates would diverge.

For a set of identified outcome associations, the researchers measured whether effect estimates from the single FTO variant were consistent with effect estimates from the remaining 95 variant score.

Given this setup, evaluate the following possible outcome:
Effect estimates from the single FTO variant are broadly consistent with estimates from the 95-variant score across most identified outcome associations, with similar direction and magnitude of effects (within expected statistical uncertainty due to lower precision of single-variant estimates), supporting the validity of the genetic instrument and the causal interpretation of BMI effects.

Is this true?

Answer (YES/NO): YES